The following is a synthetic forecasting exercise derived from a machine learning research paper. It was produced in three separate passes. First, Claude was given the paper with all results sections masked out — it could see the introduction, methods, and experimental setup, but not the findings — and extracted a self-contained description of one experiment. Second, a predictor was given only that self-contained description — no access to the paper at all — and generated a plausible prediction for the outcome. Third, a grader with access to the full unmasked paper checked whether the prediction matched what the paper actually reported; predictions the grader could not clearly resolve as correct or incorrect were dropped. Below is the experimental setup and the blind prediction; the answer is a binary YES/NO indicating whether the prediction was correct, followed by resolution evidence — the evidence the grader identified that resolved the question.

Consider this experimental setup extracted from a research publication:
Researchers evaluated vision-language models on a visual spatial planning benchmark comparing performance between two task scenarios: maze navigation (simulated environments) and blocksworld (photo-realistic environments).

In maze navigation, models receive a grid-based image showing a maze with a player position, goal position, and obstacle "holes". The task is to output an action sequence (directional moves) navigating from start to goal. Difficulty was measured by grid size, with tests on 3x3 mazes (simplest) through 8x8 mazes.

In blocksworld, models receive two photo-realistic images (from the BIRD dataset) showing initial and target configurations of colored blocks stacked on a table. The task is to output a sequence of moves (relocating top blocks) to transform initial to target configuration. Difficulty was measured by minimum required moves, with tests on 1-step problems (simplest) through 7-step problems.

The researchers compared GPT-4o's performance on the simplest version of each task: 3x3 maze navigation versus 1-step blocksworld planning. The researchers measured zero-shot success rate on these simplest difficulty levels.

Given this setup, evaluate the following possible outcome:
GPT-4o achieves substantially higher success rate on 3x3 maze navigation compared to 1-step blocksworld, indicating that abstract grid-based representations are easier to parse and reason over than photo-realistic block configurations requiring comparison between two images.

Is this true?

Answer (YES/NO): NO